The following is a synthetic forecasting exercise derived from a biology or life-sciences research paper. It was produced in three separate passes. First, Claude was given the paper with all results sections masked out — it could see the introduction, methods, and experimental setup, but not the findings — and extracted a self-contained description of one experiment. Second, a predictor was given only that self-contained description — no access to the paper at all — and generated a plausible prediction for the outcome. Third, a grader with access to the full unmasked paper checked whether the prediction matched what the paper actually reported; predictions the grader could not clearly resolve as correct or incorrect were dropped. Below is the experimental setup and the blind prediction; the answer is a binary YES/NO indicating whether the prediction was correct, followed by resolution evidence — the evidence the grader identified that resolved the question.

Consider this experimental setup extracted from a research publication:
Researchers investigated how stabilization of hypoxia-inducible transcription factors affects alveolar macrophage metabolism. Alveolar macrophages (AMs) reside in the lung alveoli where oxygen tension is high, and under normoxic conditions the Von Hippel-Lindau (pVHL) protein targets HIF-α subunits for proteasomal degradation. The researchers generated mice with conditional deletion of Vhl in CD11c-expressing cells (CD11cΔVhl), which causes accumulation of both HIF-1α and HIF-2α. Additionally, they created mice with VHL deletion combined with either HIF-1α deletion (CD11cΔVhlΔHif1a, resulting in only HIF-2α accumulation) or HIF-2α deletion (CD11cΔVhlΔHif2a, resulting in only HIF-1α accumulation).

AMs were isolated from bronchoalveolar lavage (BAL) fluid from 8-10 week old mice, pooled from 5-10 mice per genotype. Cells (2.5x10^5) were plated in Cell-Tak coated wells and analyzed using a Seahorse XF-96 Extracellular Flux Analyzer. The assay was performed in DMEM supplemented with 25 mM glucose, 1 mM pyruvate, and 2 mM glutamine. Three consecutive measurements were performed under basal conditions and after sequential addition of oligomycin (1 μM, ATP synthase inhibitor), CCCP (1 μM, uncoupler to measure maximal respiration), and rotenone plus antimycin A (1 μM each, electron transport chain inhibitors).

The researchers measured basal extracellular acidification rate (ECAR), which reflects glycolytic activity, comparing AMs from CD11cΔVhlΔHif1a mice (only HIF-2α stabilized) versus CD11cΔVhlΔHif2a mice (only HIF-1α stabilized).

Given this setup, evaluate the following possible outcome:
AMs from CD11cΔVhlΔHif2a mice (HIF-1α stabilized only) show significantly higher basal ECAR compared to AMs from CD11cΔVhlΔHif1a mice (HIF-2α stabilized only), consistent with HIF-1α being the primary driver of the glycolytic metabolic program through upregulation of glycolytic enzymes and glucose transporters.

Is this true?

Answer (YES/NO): NO